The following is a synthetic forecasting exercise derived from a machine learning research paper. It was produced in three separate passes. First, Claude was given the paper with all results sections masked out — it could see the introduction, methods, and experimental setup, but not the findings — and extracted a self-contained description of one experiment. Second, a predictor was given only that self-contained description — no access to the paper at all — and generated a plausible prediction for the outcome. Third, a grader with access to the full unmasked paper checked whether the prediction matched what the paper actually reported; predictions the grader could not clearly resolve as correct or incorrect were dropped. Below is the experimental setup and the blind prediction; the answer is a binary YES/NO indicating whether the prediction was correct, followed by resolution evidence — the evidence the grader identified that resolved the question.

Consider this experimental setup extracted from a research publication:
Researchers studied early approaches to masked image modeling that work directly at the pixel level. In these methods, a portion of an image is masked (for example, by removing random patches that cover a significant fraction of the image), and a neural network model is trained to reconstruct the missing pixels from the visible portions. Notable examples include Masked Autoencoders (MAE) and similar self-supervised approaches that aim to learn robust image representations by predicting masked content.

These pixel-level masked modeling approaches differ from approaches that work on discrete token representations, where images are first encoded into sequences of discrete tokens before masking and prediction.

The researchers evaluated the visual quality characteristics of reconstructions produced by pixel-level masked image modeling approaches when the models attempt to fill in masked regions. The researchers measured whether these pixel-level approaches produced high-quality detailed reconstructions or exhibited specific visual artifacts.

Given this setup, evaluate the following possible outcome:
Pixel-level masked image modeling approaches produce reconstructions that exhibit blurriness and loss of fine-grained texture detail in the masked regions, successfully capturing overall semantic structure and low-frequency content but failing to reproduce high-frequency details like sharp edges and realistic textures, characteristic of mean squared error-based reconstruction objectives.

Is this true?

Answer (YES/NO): NO